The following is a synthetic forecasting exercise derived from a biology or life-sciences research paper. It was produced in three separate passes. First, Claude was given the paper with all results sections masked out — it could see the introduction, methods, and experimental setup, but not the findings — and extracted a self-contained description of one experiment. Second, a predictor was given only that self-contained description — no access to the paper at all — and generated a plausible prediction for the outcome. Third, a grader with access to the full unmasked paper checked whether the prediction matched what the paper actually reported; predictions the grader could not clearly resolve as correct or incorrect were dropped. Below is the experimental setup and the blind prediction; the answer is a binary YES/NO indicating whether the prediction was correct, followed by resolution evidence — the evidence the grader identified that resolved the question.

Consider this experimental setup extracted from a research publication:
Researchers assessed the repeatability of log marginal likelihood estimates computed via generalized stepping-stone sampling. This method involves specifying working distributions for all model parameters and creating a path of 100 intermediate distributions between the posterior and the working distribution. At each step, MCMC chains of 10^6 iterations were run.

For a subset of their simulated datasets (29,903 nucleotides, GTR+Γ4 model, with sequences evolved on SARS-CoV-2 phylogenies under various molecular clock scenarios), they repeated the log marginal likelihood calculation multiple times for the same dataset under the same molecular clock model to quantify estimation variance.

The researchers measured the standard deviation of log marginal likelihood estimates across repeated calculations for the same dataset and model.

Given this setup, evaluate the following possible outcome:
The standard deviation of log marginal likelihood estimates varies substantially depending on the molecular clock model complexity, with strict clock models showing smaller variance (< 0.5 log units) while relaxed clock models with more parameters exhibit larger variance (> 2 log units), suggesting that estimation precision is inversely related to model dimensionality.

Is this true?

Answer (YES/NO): NO